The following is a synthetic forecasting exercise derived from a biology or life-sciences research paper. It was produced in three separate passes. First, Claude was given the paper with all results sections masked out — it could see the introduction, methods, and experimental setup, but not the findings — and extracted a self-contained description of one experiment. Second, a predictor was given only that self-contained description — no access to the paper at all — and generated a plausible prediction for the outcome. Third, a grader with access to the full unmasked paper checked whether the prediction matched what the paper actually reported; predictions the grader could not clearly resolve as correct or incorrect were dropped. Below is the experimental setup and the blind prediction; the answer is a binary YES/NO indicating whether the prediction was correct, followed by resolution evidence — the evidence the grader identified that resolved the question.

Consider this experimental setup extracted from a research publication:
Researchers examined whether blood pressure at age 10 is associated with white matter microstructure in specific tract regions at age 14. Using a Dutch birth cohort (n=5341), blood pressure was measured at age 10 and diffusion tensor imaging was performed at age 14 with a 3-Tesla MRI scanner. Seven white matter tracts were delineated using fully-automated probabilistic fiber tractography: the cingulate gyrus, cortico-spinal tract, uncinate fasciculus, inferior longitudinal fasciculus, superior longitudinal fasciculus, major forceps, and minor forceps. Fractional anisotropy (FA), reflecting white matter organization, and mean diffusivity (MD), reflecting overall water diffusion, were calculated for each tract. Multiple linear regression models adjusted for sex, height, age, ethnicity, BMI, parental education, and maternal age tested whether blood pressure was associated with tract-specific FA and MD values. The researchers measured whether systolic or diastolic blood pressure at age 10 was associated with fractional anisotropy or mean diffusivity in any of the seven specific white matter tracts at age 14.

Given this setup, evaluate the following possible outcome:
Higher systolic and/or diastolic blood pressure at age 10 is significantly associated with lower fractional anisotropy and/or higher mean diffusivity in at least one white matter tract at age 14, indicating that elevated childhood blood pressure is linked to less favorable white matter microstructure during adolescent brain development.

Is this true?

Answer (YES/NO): NO